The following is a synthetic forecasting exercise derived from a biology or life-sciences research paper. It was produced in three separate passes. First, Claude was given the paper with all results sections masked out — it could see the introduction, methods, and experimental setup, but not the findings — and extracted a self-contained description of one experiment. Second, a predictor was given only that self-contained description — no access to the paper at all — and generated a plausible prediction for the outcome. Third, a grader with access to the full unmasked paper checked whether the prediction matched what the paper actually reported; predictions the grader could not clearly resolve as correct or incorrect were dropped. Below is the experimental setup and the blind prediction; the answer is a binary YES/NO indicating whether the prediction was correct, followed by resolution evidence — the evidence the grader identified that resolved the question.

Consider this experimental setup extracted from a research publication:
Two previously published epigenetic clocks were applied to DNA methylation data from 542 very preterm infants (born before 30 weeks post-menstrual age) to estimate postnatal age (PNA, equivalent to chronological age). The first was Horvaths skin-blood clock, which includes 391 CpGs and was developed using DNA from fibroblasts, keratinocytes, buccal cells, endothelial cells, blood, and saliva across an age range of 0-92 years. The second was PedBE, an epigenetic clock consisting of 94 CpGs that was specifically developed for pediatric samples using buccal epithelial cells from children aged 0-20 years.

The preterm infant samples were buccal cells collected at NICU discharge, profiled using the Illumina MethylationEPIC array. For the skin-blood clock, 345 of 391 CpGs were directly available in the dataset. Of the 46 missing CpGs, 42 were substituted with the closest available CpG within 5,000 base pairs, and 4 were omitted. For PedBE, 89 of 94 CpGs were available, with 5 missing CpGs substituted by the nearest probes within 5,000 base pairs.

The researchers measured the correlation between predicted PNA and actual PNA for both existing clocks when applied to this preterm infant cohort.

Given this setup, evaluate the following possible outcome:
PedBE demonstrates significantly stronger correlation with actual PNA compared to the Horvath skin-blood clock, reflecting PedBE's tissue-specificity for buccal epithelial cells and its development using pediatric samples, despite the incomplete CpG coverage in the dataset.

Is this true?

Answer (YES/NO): NO